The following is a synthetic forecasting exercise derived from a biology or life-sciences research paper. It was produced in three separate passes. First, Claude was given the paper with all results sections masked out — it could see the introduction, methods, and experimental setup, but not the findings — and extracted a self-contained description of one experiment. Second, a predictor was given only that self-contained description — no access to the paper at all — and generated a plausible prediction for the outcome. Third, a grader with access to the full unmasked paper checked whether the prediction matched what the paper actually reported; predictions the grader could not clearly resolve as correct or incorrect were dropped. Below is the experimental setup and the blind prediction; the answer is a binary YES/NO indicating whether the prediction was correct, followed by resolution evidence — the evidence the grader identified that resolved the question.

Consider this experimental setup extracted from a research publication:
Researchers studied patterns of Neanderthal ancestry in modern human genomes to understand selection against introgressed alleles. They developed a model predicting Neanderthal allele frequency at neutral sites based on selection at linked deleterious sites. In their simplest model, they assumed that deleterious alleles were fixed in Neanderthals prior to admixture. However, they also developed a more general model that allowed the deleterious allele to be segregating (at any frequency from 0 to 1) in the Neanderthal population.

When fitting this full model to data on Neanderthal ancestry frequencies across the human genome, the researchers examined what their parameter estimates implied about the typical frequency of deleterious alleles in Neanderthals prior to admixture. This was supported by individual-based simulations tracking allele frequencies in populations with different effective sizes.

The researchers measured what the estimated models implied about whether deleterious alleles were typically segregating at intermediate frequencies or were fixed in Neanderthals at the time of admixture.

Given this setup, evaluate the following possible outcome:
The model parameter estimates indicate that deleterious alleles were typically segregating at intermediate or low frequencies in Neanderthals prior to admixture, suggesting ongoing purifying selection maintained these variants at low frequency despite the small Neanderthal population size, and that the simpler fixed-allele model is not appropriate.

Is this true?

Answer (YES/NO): NO